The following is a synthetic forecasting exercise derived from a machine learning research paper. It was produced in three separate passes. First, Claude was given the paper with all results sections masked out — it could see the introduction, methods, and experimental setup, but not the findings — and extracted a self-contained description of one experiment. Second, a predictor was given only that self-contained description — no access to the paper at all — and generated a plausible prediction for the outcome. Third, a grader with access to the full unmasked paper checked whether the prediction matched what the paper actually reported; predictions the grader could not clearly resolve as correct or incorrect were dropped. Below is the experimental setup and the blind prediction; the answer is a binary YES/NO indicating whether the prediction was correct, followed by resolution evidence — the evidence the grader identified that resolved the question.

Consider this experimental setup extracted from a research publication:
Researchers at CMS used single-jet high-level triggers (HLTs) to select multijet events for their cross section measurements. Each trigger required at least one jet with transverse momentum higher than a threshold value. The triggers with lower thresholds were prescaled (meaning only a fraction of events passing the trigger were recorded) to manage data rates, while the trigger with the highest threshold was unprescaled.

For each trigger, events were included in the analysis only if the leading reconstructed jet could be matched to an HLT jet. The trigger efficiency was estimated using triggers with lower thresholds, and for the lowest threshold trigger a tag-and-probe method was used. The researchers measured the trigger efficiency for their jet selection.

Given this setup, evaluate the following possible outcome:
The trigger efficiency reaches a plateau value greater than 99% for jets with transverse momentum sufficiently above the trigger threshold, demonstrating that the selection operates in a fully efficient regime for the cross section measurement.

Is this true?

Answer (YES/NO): YES